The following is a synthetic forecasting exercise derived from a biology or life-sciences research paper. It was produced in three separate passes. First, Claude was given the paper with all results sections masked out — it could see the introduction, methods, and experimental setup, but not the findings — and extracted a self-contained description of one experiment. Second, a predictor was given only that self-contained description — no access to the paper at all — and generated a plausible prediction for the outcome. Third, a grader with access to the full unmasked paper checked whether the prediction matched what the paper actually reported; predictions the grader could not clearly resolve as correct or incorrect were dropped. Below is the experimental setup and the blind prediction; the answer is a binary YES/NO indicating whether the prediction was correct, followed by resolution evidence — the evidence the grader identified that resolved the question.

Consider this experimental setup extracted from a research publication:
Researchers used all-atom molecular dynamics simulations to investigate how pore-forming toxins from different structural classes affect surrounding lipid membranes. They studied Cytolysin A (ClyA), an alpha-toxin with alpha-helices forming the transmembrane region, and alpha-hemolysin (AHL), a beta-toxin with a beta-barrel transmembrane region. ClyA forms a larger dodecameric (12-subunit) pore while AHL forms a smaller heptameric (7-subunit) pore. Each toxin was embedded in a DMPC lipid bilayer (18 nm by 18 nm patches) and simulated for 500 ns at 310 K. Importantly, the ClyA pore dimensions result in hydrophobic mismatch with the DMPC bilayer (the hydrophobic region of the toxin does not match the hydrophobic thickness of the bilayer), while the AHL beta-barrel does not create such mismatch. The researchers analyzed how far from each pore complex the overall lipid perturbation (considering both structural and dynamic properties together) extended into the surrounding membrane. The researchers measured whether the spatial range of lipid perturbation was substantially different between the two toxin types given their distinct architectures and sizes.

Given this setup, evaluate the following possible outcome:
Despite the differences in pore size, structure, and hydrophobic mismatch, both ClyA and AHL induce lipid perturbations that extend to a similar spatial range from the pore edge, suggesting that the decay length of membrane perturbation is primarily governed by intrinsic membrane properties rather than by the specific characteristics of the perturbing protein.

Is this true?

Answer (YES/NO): YES